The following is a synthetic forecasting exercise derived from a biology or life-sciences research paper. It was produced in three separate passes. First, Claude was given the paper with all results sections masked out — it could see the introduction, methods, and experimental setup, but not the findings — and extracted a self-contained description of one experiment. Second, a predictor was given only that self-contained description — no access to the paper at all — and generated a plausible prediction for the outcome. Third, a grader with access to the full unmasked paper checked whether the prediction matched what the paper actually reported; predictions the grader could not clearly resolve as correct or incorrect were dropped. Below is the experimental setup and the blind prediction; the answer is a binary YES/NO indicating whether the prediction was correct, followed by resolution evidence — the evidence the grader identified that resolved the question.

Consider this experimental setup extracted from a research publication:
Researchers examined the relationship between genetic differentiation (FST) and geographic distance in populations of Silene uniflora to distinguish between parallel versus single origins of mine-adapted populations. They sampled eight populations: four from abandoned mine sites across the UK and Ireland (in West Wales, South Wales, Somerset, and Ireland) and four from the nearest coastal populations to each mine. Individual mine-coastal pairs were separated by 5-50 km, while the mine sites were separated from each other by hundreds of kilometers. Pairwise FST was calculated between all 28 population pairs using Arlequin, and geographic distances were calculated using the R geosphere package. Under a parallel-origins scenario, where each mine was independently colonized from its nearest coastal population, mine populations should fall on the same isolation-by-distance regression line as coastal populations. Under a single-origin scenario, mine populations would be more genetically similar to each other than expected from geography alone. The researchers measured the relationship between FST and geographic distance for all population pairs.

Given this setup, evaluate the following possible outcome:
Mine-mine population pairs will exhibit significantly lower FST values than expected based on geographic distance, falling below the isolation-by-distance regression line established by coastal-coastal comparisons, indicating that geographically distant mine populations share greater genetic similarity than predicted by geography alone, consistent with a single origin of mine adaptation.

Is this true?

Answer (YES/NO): NO